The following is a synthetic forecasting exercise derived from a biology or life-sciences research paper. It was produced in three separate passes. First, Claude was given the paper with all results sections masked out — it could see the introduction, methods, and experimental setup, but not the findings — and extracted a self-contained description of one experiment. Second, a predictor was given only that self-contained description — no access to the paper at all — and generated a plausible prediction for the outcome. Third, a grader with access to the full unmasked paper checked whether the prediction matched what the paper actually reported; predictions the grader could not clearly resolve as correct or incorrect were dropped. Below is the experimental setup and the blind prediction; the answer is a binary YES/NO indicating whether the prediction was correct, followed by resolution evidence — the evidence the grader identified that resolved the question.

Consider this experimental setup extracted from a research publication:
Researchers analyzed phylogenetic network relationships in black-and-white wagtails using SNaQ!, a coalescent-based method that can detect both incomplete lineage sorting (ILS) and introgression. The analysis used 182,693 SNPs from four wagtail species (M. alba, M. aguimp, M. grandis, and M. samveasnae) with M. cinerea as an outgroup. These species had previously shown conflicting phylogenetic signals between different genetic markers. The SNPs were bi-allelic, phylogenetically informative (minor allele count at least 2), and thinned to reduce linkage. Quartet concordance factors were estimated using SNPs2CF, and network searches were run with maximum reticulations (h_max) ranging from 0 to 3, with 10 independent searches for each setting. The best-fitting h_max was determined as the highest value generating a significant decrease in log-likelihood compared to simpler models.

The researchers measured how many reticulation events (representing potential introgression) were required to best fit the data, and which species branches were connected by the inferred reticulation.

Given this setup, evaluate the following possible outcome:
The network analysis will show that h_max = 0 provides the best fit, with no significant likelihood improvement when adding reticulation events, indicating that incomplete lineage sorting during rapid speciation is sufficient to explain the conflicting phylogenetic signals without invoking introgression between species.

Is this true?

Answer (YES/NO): NO